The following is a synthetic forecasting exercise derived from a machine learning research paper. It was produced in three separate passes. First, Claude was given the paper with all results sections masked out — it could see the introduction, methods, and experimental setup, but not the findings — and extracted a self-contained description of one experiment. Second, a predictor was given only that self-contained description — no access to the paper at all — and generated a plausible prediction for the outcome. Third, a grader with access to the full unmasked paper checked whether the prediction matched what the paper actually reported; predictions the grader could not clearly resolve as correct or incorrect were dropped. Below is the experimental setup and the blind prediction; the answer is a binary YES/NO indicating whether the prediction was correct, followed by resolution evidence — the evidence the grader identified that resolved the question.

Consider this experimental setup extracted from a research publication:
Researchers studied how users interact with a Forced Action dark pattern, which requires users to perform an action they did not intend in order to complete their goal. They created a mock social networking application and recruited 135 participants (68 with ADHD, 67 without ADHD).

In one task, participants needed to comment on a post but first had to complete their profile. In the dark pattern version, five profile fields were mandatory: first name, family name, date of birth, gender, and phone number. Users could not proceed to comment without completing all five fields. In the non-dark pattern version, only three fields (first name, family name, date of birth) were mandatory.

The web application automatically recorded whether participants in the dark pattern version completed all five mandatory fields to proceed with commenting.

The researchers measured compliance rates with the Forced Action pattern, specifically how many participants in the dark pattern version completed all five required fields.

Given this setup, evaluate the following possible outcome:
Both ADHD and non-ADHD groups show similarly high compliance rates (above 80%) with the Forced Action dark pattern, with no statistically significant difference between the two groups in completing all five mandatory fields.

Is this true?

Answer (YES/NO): YES